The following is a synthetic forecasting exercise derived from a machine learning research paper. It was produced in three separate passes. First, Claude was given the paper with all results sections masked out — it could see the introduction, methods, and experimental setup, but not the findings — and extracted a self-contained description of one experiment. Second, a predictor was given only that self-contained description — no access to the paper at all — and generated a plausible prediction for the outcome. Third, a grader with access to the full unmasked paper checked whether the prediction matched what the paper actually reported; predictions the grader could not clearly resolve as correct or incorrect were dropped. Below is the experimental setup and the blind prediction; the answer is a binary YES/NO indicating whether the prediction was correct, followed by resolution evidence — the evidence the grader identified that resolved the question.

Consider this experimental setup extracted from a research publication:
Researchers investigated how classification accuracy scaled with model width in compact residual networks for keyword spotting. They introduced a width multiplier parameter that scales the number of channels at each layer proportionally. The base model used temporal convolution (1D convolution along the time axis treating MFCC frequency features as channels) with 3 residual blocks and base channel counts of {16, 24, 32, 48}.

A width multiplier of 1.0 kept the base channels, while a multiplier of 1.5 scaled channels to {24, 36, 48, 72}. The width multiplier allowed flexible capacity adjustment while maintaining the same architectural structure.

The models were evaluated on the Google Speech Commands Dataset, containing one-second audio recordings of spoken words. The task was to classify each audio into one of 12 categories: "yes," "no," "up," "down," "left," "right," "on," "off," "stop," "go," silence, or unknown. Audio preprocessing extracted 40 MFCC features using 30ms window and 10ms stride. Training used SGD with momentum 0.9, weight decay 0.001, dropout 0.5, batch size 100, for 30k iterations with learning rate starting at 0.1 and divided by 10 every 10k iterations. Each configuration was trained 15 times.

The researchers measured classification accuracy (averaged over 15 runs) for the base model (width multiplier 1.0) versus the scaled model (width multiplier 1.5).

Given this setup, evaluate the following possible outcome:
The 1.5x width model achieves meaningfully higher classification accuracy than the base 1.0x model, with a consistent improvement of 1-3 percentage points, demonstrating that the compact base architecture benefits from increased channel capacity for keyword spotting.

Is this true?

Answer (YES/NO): NO